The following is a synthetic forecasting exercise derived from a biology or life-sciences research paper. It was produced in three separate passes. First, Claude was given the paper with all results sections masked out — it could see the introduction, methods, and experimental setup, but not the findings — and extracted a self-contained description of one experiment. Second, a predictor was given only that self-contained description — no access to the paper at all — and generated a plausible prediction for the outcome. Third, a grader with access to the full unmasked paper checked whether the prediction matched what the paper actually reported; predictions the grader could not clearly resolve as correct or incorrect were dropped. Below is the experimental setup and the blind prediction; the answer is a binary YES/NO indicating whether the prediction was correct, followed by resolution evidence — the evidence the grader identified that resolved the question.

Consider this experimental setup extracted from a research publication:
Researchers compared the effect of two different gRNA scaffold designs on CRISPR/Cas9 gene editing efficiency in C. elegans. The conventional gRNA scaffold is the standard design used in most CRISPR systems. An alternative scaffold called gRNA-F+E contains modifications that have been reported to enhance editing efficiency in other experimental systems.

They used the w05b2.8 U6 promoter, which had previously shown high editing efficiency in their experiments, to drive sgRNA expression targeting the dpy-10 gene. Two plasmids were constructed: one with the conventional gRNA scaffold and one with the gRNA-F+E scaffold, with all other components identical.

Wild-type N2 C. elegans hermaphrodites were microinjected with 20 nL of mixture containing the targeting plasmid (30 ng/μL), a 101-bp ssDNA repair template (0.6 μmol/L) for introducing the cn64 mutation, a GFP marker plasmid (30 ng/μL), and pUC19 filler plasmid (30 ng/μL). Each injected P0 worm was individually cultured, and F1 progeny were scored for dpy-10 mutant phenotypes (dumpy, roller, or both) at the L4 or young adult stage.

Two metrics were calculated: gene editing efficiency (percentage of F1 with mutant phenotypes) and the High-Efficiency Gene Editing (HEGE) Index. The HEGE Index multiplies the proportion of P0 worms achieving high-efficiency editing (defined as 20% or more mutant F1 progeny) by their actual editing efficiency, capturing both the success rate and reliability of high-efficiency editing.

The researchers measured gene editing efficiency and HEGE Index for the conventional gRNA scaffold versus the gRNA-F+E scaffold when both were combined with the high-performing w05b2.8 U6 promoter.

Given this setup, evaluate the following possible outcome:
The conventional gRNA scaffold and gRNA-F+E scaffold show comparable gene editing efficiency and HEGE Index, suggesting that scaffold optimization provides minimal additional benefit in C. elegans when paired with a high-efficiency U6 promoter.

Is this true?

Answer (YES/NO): NO